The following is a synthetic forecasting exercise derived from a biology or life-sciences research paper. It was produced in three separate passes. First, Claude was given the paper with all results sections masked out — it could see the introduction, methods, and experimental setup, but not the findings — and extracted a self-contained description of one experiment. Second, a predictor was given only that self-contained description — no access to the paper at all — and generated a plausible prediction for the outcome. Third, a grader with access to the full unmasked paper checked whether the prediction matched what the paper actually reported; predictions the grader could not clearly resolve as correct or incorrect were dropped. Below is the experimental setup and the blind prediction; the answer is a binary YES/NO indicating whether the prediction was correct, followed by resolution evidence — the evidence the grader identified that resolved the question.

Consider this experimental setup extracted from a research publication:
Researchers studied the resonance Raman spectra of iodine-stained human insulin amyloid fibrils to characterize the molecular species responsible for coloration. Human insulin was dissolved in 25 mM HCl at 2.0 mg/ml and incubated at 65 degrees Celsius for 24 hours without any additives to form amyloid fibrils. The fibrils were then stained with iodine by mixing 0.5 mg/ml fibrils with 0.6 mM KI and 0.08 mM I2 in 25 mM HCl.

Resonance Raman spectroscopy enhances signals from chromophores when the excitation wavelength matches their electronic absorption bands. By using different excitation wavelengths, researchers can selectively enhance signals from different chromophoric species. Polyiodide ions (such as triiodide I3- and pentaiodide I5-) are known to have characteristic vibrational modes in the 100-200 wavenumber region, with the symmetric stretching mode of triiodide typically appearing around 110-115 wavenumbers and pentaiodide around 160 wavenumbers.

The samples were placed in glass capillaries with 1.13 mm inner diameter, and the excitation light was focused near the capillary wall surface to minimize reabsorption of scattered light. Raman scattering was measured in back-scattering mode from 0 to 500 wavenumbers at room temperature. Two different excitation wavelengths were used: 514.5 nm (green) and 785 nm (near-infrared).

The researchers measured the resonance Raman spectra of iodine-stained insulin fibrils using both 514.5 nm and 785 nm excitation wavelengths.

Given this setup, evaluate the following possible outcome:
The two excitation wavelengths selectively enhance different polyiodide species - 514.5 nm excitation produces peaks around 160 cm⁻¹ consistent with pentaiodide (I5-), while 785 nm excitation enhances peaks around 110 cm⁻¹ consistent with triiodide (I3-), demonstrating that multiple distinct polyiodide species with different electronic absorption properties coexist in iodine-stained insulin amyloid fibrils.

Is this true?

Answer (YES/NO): NO